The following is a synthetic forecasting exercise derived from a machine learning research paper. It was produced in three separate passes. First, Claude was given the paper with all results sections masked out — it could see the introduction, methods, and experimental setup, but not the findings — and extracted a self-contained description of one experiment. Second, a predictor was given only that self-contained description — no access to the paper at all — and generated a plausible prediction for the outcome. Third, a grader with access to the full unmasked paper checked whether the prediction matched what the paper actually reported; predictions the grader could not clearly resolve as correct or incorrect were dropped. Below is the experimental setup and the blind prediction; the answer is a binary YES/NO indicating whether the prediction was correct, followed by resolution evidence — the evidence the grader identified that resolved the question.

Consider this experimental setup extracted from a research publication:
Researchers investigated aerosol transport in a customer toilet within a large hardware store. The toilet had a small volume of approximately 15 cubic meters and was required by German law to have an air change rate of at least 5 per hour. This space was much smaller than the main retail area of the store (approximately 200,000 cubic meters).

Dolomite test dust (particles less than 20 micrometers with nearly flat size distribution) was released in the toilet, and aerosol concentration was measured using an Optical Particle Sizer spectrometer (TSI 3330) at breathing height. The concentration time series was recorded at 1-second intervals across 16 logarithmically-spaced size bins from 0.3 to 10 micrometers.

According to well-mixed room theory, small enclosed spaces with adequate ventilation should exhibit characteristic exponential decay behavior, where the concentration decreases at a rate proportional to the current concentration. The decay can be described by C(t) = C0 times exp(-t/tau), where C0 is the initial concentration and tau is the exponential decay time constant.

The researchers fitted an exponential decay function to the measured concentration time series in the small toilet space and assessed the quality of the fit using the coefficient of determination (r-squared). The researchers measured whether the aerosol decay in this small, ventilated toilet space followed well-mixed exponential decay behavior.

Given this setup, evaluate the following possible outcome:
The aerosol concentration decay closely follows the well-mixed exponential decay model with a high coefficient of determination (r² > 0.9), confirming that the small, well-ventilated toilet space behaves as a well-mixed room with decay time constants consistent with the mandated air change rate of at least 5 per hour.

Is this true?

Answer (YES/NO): NO